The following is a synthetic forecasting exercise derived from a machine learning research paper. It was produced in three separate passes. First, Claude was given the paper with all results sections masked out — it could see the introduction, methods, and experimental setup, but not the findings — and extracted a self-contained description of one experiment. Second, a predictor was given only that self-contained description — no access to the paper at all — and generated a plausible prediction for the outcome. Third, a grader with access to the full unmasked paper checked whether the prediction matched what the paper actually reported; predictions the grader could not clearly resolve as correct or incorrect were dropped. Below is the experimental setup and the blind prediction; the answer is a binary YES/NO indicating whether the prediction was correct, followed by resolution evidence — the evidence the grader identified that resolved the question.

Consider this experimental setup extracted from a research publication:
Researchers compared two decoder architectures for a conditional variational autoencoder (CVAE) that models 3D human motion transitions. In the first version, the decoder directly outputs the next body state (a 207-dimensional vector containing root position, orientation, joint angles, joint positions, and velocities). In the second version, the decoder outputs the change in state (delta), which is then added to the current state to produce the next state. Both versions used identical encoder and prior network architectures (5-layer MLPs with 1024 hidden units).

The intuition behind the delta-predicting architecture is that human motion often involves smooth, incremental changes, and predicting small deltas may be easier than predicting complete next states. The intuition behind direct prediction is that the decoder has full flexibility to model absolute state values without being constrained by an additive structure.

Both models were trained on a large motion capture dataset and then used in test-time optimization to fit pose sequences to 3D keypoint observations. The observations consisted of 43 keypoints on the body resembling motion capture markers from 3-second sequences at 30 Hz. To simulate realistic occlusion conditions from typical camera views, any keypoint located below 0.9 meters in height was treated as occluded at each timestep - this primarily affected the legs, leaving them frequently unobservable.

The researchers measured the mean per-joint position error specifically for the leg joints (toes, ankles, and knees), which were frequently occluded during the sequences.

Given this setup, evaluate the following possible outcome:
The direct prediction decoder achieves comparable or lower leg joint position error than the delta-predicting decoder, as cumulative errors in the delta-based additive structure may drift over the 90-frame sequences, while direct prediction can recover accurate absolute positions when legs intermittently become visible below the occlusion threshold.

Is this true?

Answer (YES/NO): NO